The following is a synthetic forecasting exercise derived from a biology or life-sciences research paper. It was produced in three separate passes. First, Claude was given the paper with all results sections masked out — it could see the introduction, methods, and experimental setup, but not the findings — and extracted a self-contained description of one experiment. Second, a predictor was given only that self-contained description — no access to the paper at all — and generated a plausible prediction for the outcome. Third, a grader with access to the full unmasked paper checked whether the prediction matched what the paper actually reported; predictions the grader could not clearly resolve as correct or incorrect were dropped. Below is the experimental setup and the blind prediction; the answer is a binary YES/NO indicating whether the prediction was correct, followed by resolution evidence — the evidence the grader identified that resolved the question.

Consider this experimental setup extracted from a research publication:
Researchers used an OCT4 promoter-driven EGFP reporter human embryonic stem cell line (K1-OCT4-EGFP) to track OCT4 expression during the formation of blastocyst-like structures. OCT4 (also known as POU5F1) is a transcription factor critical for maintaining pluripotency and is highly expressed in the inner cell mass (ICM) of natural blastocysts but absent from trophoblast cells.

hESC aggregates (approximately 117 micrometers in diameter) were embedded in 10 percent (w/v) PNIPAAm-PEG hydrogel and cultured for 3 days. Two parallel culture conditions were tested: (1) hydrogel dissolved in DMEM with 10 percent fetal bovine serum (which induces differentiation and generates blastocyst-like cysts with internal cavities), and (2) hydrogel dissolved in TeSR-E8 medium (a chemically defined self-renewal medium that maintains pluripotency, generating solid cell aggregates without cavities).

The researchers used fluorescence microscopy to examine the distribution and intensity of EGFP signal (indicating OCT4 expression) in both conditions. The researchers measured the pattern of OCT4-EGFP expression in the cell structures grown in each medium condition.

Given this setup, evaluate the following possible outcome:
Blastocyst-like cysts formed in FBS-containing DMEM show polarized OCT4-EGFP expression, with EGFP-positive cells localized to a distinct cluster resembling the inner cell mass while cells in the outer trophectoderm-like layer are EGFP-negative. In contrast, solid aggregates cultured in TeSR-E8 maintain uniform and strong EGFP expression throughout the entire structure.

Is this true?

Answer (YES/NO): NO